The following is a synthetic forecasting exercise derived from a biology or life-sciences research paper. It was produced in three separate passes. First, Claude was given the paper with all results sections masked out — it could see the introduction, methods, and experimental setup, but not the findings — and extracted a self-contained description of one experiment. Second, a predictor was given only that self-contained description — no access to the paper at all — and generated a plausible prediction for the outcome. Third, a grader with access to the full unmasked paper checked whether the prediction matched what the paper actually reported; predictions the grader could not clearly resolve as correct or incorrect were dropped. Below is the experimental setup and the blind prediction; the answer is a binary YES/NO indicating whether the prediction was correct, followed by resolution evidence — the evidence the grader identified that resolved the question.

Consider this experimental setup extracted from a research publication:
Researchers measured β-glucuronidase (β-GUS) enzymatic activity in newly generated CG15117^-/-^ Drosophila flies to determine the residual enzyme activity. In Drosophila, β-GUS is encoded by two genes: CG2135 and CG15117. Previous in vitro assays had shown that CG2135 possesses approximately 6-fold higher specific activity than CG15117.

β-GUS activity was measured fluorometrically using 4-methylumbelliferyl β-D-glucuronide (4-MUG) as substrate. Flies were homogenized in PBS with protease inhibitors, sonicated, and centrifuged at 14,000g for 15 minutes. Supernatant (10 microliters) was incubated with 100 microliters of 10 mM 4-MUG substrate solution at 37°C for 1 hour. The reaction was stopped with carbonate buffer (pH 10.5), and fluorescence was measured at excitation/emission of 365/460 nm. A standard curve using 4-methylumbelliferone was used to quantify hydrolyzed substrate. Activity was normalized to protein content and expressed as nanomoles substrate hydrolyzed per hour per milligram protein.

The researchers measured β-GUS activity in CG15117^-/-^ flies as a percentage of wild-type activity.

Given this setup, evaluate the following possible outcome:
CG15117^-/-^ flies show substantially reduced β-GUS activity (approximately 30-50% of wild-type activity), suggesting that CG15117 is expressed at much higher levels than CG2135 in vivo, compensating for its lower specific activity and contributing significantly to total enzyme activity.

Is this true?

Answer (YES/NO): YES